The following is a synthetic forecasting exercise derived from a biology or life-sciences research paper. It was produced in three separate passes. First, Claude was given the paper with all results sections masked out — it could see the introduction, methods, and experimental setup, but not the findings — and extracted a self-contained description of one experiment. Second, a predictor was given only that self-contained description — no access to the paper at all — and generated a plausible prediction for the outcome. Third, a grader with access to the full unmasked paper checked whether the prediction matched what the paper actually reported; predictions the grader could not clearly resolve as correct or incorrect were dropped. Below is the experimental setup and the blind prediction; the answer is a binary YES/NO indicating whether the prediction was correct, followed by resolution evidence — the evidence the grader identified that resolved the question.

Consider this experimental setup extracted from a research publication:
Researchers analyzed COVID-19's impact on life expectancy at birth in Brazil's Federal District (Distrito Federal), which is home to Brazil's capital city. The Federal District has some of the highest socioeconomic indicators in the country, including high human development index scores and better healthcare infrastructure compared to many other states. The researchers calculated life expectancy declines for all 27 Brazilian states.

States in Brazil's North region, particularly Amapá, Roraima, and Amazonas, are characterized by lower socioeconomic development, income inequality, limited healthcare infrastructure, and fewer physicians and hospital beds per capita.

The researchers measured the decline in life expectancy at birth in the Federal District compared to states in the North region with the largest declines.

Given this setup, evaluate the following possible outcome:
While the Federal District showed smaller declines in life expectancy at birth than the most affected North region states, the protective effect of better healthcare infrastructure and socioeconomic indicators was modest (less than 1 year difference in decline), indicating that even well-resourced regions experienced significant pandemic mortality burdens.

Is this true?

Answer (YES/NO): NO